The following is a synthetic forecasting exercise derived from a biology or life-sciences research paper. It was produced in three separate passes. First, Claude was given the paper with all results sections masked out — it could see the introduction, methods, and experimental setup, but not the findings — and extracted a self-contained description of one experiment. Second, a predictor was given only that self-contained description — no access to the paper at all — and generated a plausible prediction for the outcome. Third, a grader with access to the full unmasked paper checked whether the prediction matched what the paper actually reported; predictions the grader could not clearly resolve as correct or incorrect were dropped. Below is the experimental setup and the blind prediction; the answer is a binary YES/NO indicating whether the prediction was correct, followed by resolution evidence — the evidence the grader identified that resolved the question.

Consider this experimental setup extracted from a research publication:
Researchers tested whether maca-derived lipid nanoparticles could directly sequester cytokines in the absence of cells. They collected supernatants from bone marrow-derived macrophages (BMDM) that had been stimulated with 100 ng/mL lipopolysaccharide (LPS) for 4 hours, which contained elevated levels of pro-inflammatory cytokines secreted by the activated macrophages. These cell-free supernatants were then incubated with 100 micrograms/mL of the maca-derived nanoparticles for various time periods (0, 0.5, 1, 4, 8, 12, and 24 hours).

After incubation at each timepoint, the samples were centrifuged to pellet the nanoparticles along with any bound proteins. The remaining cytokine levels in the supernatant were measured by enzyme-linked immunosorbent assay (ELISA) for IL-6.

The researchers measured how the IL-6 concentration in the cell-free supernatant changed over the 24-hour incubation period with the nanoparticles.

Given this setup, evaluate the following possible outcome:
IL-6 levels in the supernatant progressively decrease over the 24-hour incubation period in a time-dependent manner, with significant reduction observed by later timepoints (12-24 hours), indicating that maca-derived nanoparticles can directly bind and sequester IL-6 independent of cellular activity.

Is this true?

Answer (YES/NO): NO